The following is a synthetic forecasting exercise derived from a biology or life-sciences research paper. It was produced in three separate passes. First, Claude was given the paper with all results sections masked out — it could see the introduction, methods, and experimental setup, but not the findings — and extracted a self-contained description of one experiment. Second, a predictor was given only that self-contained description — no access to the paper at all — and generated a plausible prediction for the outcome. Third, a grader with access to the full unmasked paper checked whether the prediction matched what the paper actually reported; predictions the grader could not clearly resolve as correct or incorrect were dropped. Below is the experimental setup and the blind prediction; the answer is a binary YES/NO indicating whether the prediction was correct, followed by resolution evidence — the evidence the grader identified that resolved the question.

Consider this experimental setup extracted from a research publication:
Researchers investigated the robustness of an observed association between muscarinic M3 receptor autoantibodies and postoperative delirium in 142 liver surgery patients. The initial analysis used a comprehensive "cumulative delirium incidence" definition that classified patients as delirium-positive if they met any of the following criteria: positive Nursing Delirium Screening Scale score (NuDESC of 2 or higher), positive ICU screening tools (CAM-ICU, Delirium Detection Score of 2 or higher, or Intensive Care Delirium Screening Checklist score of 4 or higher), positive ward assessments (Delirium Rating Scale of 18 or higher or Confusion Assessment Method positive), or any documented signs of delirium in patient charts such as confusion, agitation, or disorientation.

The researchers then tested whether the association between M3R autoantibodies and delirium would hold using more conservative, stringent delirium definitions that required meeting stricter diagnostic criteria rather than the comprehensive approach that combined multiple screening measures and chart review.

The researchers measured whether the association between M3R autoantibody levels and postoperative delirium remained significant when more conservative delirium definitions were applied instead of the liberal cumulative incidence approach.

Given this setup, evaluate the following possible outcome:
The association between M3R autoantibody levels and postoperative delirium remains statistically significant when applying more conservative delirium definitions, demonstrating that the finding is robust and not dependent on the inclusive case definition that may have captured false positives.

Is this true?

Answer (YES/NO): NO